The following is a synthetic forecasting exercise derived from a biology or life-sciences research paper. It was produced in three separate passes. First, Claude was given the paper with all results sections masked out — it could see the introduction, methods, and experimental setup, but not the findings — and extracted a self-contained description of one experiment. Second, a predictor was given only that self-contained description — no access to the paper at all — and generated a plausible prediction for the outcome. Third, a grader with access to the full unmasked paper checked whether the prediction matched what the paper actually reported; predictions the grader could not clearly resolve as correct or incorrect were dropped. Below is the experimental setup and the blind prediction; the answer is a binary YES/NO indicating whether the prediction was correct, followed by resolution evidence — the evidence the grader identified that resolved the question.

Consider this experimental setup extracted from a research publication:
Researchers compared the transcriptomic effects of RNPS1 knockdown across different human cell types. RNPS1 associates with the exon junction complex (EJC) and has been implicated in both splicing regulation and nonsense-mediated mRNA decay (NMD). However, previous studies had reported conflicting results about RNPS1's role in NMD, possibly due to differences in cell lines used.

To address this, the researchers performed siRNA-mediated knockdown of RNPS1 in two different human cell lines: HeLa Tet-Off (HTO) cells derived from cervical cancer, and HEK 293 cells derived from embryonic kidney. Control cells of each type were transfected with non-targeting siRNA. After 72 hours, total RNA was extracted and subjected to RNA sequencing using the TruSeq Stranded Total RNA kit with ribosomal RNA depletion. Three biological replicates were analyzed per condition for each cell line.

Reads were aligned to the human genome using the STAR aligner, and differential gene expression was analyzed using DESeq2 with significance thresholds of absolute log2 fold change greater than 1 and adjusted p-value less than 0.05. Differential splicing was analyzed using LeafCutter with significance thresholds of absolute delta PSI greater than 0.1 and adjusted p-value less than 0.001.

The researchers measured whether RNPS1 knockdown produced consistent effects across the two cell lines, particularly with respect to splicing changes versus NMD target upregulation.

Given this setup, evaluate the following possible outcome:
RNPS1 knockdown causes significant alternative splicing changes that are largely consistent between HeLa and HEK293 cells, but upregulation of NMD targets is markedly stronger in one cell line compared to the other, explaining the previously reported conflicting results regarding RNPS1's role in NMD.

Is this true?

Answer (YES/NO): NO